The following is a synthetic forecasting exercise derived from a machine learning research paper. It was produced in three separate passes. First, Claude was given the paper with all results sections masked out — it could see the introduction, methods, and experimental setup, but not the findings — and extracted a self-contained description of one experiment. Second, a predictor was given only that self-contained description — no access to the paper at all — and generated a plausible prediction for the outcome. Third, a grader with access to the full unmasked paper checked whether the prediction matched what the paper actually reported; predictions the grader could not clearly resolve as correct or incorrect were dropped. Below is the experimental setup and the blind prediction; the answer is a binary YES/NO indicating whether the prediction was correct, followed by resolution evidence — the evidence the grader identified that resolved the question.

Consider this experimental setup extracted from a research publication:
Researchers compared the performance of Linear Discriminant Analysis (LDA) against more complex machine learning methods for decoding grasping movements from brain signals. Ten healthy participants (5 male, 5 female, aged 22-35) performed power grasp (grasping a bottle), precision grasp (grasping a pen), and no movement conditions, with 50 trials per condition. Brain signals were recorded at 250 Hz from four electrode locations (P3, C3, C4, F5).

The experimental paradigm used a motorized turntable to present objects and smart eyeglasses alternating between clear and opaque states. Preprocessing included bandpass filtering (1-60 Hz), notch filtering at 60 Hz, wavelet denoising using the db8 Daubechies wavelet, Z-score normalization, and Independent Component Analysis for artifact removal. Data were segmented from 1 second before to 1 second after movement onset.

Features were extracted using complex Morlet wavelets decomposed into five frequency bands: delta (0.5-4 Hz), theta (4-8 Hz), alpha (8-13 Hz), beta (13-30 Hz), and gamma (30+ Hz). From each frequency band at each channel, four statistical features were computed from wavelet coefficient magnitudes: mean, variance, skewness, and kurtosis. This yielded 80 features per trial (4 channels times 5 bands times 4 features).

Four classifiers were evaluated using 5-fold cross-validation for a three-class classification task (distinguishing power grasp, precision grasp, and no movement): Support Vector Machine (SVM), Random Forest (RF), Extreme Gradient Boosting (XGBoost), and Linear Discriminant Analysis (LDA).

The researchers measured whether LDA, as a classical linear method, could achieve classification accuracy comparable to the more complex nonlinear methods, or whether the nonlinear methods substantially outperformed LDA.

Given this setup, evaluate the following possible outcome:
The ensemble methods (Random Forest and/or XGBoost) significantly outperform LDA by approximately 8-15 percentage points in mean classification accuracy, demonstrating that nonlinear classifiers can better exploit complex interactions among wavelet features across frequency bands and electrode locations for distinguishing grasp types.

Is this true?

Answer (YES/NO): YES